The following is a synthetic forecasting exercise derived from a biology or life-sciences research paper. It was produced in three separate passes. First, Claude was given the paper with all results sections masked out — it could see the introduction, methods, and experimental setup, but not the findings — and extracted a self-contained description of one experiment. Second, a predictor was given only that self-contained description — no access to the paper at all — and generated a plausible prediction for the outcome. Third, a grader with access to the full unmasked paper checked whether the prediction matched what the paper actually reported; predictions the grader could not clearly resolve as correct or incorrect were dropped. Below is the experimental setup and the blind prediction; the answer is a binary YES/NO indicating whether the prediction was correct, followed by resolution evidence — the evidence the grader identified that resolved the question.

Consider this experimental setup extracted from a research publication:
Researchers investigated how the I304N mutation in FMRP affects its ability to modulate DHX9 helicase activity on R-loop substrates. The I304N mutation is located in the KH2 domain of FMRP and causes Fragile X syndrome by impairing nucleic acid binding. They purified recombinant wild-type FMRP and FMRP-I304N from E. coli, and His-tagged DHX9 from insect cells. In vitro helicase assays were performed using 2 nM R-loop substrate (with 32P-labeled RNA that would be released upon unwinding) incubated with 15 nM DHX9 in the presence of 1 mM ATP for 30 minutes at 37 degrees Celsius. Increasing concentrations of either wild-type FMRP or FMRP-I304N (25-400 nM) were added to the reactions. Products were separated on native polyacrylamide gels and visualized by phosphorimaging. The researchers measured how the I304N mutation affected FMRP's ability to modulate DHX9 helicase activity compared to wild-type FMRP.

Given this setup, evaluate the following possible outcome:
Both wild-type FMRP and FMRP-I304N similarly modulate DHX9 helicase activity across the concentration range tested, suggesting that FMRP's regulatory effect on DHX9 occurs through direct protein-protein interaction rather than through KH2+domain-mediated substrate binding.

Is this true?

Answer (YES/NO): NO